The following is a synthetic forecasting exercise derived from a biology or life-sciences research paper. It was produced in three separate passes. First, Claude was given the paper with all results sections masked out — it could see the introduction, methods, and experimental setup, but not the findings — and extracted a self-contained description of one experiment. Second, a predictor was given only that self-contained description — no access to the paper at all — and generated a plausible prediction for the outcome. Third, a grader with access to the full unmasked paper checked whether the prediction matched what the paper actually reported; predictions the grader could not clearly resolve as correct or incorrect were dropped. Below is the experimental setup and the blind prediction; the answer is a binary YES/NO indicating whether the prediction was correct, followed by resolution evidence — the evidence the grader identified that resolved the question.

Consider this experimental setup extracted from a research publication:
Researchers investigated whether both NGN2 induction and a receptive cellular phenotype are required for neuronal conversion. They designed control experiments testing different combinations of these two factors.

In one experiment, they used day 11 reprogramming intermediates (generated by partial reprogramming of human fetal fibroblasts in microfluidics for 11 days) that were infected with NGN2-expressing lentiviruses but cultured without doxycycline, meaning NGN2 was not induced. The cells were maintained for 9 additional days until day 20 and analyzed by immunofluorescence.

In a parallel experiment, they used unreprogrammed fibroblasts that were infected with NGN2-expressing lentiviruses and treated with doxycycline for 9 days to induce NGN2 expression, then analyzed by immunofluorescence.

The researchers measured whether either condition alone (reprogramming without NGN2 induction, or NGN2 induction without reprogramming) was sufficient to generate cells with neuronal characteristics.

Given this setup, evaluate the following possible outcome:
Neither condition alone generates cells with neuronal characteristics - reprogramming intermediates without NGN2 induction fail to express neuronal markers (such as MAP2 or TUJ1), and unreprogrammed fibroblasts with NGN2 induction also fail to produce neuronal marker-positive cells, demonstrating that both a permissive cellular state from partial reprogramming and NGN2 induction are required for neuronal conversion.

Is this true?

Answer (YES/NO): YES